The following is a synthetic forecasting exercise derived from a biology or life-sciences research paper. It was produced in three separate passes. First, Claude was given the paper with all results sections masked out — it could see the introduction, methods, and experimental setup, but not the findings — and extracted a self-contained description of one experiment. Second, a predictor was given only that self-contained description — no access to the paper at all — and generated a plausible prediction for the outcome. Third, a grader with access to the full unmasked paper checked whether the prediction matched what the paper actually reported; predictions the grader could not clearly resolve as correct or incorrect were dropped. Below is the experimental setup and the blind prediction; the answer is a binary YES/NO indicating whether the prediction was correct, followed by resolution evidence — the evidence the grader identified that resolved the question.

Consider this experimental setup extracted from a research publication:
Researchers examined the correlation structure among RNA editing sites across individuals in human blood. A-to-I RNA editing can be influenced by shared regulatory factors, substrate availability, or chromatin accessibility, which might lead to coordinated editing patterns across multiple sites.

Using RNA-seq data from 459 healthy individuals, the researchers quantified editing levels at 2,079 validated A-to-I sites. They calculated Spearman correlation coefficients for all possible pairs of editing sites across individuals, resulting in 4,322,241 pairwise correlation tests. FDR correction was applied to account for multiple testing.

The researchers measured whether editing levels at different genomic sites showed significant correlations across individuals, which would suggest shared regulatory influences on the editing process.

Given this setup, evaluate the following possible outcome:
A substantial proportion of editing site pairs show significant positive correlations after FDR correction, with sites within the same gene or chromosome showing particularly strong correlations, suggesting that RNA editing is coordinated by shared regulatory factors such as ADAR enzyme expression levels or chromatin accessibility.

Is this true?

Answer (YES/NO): NO